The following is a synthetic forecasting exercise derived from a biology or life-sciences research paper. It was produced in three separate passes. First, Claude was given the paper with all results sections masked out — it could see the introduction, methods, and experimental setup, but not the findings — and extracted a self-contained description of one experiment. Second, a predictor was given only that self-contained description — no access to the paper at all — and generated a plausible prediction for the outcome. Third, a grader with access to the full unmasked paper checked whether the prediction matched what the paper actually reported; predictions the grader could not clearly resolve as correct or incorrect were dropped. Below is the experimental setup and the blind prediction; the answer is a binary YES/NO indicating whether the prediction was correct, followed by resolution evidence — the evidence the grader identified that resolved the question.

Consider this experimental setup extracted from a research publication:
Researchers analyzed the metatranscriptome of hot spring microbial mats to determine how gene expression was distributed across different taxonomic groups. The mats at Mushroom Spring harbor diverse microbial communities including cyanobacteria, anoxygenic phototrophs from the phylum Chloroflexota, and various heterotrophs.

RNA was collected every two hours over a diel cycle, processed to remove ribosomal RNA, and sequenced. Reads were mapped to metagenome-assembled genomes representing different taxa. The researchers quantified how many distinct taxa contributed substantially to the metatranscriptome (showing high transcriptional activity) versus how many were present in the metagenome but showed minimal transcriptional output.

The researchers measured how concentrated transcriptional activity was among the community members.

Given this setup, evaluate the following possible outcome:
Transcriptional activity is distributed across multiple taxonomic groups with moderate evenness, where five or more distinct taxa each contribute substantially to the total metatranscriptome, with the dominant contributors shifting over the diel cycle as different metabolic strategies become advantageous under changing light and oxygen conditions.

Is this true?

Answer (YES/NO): NO